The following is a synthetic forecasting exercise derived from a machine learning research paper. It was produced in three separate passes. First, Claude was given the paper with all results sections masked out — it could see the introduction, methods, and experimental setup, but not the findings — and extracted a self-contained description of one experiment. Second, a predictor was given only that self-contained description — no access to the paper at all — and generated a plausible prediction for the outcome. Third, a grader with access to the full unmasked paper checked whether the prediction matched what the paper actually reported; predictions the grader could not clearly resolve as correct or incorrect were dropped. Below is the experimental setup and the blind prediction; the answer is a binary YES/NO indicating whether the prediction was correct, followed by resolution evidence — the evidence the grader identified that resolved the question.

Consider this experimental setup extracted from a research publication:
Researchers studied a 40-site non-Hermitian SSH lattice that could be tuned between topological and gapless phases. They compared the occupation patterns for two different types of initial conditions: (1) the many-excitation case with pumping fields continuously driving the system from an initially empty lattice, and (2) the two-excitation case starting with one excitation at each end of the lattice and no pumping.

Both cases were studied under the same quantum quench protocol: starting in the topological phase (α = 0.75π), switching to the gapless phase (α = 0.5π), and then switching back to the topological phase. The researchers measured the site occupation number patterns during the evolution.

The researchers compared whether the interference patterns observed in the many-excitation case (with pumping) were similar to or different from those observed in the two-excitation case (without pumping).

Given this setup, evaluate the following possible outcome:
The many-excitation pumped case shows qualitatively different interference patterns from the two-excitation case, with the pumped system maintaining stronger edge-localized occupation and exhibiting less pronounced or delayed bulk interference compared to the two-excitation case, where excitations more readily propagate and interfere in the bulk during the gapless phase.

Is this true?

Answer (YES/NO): NO